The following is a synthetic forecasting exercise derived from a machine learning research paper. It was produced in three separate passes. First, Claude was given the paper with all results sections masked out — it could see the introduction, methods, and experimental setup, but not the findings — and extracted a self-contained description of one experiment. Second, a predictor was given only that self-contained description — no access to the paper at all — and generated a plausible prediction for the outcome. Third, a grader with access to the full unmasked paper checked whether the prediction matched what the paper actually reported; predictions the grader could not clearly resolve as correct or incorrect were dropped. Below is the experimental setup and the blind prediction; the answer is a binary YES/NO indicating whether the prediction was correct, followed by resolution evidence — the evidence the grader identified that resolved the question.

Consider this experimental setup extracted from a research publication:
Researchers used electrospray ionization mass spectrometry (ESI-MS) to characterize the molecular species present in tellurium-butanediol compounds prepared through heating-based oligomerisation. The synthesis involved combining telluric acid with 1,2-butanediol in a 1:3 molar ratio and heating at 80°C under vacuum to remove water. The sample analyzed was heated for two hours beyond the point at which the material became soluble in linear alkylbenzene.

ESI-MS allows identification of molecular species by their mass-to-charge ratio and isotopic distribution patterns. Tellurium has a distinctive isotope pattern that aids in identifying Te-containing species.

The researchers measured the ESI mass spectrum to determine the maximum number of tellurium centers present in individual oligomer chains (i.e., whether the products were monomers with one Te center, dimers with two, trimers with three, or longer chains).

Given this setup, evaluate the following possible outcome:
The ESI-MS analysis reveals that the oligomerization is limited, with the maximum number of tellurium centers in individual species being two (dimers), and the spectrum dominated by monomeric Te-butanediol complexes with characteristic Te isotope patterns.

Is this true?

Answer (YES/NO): NO